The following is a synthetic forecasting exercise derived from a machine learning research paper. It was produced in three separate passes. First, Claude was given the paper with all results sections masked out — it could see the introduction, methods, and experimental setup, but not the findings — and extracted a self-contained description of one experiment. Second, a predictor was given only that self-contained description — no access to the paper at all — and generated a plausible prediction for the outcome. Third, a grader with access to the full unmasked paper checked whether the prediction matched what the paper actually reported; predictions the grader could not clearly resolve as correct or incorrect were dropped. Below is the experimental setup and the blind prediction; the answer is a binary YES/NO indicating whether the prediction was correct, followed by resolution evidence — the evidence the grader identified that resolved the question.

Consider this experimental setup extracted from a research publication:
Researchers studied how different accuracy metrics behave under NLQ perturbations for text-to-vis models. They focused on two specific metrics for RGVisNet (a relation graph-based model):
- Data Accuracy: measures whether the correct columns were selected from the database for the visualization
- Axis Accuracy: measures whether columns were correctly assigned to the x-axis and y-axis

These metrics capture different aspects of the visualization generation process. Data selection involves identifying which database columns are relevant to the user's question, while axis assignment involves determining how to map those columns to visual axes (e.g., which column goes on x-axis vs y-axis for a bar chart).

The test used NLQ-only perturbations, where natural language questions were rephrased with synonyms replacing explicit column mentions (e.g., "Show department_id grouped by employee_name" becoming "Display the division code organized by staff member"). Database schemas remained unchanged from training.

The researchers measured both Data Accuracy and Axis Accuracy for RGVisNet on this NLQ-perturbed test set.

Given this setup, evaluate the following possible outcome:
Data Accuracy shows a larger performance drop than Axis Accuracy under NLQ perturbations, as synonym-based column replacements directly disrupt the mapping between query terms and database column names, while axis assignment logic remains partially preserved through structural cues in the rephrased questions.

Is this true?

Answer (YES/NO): YES